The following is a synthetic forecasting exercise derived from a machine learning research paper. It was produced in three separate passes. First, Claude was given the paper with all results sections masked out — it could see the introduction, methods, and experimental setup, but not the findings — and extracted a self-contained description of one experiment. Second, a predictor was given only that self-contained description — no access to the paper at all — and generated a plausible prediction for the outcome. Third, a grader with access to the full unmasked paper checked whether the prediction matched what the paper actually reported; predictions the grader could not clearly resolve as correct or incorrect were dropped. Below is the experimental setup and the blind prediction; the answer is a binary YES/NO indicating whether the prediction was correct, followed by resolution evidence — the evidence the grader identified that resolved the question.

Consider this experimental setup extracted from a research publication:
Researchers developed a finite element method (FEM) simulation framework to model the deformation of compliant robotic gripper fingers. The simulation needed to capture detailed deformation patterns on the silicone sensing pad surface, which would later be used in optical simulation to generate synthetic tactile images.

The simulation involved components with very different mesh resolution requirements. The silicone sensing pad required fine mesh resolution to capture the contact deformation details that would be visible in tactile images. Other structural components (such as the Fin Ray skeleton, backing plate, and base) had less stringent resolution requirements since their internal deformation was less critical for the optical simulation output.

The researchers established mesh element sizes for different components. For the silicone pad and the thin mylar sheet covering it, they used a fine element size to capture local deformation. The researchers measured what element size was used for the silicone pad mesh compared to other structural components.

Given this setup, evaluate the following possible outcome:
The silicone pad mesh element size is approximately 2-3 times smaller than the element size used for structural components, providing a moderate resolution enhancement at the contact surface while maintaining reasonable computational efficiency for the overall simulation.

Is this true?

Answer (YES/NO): NO